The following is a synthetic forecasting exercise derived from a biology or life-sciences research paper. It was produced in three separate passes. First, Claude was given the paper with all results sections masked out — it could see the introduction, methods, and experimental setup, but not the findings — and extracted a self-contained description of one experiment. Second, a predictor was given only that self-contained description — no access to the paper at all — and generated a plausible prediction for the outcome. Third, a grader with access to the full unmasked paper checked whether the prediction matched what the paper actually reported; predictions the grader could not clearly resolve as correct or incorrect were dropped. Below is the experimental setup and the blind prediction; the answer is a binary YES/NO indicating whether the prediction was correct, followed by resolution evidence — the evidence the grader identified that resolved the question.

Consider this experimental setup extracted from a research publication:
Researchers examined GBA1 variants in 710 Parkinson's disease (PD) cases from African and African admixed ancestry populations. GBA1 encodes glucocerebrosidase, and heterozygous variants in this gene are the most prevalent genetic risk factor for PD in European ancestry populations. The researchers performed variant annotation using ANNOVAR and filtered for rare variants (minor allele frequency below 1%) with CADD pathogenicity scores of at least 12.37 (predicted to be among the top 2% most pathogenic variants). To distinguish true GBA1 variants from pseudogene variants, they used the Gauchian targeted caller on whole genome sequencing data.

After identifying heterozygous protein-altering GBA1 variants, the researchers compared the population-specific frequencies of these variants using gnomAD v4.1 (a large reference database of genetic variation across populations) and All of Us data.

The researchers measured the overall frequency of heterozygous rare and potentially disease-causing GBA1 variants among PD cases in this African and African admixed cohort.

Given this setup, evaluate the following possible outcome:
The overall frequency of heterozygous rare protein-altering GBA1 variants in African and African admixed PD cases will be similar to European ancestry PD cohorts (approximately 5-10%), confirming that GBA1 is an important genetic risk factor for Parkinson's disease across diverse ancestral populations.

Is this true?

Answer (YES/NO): NO